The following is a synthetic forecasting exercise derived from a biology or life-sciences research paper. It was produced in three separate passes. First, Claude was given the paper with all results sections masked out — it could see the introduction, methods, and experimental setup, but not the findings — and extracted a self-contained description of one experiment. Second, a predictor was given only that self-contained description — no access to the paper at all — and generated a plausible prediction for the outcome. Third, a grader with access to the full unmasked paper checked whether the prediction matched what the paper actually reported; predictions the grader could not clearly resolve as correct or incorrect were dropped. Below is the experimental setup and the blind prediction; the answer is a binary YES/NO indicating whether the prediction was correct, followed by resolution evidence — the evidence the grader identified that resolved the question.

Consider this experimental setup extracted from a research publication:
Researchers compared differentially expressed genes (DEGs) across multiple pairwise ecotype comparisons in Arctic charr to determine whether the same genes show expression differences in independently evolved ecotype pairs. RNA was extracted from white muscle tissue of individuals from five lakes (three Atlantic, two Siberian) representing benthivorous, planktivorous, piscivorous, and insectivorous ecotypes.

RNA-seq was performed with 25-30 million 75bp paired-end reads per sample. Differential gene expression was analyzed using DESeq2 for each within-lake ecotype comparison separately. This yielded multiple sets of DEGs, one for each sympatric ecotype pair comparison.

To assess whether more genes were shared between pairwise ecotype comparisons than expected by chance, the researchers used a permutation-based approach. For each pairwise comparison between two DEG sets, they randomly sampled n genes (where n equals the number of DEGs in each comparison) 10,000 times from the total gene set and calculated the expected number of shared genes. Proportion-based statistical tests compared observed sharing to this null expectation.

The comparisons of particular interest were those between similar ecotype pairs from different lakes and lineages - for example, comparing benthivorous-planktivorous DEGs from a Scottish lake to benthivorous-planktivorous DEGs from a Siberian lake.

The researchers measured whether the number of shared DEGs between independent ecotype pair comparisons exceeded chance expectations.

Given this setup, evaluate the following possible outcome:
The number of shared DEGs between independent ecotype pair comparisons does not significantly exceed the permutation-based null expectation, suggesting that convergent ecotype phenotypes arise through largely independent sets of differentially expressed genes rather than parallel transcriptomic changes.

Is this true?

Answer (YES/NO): NO